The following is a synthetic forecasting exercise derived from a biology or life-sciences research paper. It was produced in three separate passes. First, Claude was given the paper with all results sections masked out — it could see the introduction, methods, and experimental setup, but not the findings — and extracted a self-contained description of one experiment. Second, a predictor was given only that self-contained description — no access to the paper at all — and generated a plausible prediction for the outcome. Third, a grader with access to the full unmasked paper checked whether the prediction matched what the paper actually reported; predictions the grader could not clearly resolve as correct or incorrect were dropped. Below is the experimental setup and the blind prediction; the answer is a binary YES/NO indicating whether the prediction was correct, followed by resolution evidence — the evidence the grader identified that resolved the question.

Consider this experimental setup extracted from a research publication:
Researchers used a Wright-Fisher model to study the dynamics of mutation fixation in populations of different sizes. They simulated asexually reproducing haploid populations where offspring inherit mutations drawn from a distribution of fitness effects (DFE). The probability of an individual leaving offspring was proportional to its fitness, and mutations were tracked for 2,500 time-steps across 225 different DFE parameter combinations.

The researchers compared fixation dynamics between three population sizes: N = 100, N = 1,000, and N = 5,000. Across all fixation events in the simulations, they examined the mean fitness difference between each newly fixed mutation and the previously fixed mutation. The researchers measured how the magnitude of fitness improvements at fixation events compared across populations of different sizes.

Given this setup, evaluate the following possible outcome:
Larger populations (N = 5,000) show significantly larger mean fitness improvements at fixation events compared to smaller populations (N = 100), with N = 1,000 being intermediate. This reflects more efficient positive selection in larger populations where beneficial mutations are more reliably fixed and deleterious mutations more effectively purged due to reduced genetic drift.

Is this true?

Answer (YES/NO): YES